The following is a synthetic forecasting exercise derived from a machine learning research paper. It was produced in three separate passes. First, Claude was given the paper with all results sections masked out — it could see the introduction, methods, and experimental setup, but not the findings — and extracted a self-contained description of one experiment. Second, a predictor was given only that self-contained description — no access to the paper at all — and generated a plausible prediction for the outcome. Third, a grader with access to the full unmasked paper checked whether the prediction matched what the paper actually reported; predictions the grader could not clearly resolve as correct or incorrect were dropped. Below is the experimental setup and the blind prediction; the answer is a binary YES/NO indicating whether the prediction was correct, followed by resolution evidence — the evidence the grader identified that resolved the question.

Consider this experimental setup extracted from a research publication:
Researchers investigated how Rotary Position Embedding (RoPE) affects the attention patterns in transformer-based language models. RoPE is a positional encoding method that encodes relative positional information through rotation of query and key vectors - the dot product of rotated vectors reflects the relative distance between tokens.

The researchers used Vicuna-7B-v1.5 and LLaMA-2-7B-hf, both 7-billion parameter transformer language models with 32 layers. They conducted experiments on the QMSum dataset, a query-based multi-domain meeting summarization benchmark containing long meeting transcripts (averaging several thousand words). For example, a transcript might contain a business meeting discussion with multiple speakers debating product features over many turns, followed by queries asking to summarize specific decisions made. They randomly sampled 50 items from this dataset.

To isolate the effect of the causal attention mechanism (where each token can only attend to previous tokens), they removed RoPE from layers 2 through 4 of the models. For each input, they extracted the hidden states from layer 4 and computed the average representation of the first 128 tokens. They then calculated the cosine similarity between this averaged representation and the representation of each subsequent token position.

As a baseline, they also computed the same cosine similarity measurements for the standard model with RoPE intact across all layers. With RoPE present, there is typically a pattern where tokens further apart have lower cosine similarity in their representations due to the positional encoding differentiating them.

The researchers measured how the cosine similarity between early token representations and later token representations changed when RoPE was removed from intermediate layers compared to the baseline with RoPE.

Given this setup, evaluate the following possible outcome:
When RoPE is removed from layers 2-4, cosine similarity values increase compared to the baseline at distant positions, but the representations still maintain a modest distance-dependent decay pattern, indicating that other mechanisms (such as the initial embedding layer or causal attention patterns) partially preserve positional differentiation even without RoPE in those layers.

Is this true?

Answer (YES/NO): NO